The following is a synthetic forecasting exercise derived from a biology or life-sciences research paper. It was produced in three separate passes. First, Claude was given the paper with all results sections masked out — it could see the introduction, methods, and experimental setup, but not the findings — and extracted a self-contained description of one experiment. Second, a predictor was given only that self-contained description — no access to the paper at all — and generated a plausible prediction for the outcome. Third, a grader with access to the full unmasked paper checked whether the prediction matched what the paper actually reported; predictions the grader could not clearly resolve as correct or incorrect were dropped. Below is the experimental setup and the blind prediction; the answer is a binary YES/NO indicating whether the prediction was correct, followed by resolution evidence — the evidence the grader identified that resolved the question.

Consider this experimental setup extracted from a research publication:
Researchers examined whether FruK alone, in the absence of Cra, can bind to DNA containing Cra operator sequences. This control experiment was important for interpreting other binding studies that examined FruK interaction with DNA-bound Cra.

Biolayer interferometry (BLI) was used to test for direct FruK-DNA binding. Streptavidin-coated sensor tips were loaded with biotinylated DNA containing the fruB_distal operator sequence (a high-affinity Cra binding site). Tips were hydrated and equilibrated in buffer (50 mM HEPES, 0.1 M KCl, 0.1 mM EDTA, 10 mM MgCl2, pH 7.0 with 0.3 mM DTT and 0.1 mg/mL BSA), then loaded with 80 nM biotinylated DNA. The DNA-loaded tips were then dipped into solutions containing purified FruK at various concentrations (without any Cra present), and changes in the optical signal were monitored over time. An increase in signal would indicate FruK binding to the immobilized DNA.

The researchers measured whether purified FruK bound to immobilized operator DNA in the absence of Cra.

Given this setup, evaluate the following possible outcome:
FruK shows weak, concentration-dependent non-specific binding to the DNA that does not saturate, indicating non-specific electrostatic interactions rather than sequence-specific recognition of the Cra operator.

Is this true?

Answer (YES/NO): NO